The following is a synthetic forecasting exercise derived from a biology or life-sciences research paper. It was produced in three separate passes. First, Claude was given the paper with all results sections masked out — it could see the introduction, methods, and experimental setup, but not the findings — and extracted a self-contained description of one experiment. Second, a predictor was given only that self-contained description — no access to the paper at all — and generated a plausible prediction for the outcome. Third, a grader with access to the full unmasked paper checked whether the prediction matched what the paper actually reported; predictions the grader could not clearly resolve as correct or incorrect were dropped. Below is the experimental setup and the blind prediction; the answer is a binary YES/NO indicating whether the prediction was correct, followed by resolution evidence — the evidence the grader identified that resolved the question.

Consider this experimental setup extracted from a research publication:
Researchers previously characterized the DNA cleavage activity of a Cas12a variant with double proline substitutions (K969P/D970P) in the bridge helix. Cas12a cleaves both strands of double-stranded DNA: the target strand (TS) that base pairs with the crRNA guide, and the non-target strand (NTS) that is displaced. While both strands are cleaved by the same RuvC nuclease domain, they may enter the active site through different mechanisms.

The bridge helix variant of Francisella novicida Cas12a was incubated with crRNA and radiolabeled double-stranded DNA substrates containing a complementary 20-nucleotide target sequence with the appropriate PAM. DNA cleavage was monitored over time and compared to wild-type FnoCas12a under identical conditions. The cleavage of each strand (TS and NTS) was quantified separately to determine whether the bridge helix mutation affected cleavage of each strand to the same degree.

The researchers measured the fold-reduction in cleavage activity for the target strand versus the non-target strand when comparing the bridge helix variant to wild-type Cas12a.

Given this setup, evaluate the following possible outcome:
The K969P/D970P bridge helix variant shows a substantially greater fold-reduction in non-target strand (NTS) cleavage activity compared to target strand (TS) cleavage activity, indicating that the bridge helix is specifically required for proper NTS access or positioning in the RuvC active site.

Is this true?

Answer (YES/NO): NO